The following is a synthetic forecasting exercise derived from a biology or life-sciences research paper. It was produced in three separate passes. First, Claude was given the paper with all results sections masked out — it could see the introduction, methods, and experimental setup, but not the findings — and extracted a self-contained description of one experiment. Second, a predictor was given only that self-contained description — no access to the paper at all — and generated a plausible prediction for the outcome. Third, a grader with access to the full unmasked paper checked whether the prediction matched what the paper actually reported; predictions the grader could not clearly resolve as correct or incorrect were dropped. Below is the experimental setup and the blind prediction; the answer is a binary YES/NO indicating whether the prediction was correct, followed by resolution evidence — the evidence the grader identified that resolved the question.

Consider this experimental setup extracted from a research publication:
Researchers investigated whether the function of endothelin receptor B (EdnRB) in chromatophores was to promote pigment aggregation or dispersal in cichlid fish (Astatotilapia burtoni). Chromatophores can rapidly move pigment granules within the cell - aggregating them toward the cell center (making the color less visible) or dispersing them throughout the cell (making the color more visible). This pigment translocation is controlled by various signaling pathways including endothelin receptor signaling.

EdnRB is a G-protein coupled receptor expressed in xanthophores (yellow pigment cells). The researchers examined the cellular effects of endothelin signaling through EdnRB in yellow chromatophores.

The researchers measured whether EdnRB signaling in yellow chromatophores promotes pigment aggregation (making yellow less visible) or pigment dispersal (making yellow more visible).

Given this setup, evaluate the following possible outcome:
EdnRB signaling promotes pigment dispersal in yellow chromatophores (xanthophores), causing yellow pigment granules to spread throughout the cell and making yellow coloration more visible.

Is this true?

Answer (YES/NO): NO